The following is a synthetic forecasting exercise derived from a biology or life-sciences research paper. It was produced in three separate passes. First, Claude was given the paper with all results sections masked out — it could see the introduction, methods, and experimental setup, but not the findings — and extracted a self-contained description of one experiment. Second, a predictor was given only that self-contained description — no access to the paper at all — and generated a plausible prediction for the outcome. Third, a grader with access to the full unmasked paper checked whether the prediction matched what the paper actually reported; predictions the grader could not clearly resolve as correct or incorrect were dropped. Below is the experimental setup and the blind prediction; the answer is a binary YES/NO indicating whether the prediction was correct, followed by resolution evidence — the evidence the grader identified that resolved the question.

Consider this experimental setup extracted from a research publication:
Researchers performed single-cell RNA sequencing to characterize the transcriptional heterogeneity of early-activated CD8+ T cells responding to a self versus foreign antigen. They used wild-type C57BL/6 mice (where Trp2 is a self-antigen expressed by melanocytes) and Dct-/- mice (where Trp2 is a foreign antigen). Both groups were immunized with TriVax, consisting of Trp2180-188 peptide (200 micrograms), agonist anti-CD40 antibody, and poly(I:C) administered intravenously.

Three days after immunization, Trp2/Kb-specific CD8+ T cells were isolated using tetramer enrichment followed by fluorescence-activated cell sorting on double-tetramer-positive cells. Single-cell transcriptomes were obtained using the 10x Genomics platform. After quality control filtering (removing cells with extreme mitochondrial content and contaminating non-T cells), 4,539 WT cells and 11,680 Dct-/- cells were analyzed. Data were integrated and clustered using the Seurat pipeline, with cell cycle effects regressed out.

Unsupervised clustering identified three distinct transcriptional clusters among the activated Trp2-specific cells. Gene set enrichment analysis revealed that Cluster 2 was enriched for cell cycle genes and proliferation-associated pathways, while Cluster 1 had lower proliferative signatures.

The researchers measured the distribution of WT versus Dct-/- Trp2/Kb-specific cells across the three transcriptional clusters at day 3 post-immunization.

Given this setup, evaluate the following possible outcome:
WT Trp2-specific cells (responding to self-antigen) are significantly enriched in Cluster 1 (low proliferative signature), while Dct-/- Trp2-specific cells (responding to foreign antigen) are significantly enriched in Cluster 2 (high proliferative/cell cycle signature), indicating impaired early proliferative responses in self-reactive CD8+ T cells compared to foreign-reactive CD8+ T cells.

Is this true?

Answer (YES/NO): NO